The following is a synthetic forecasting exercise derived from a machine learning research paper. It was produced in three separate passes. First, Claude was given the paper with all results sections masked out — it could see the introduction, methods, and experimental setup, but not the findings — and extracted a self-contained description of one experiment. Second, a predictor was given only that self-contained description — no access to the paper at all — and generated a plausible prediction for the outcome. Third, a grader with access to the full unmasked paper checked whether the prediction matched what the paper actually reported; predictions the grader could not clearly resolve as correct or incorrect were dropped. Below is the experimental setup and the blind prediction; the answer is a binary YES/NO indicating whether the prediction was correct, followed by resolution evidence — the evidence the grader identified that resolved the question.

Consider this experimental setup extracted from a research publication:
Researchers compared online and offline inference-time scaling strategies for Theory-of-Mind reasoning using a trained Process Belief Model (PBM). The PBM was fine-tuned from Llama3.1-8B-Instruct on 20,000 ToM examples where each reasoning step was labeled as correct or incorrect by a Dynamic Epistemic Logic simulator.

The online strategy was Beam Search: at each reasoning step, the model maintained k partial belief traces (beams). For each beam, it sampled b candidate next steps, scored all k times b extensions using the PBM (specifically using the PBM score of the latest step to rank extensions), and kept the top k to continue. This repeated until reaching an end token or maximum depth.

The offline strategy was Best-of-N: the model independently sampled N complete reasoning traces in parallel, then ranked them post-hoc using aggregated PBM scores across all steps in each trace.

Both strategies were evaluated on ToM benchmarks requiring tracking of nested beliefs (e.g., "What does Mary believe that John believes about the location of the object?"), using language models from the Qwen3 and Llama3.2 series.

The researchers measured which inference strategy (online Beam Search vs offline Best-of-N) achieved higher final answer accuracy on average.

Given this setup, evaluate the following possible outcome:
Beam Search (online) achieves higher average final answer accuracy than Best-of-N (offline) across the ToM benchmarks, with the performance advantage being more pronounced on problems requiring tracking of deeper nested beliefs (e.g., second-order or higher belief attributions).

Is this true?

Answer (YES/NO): NO